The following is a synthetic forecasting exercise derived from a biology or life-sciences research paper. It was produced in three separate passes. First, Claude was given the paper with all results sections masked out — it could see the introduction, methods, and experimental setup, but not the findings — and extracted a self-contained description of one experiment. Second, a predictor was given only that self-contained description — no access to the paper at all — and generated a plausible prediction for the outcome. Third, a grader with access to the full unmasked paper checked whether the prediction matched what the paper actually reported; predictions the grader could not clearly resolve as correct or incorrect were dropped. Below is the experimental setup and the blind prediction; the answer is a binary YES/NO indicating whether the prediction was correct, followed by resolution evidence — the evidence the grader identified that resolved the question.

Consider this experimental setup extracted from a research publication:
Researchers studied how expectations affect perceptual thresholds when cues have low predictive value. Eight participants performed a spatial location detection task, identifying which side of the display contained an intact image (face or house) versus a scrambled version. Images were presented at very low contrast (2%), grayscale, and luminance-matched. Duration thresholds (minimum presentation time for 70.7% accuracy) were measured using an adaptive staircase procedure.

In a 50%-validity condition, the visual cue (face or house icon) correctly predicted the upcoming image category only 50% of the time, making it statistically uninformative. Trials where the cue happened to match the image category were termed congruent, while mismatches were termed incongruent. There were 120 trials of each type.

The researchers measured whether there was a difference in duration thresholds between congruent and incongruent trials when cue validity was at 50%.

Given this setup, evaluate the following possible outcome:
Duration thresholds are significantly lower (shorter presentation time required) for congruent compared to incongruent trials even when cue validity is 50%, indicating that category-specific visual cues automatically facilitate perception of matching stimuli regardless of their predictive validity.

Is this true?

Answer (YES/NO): NO